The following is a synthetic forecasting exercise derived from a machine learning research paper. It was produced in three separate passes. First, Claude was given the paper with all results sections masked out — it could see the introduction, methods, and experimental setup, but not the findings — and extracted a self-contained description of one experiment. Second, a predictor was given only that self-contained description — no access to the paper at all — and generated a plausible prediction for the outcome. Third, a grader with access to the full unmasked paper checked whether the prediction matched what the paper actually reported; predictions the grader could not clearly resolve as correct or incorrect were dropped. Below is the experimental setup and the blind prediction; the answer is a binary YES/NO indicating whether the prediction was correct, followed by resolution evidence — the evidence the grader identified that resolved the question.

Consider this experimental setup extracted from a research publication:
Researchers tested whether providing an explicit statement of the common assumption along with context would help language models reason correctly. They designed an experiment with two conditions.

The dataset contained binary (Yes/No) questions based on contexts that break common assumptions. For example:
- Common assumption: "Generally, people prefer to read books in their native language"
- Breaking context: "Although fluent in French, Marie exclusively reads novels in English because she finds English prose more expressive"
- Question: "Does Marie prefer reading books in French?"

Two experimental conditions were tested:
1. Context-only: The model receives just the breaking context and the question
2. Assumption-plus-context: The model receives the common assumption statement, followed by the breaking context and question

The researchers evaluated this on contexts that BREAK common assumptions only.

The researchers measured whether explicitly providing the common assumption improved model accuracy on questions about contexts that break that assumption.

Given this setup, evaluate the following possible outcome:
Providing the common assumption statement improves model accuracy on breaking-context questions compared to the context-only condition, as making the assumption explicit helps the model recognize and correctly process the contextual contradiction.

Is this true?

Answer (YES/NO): NO